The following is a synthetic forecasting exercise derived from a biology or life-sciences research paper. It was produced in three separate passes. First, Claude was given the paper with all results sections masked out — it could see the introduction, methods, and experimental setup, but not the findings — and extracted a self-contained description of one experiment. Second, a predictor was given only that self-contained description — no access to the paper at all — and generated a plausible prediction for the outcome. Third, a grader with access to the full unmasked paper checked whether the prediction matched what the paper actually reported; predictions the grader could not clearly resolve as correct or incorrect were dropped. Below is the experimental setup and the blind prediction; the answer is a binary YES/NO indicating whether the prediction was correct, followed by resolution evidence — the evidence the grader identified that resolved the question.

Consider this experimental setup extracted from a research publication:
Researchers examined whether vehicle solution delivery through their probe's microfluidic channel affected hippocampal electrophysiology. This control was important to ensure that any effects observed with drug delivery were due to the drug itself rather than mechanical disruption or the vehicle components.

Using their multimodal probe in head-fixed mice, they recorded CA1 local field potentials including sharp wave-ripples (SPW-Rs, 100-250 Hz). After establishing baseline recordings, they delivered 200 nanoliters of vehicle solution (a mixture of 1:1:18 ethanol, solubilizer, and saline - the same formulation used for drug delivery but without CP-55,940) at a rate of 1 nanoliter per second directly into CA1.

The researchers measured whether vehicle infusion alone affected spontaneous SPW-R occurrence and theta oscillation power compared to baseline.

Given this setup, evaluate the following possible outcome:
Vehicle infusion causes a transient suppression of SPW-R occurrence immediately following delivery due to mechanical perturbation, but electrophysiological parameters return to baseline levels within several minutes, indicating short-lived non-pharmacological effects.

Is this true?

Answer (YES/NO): NO